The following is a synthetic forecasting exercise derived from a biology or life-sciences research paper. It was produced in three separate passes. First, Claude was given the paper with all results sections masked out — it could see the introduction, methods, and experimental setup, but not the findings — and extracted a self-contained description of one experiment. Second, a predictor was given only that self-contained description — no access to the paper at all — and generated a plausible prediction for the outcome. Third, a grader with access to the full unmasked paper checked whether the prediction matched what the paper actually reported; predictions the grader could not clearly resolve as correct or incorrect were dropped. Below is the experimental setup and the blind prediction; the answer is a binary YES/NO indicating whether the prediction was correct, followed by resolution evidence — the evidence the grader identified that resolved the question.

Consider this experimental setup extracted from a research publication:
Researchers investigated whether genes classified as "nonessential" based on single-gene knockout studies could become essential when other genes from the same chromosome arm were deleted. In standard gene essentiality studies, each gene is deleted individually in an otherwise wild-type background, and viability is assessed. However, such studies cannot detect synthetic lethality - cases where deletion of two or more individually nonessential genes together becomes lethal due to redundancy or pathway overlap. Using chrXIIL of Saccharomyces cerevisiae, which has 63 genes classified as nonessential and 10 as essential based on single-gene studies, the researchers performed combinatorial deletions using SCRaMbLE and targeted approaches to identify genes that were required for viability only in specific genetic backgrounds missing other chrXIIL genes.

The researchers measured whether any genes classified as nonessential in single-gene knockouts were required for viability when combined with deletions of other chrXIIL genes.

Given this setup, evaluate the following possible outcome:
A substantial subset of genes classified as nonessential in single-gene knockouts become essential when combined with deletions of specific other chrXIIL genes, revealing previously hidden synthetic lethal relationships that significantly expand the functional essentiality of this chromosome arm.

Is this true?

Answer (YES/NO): NO